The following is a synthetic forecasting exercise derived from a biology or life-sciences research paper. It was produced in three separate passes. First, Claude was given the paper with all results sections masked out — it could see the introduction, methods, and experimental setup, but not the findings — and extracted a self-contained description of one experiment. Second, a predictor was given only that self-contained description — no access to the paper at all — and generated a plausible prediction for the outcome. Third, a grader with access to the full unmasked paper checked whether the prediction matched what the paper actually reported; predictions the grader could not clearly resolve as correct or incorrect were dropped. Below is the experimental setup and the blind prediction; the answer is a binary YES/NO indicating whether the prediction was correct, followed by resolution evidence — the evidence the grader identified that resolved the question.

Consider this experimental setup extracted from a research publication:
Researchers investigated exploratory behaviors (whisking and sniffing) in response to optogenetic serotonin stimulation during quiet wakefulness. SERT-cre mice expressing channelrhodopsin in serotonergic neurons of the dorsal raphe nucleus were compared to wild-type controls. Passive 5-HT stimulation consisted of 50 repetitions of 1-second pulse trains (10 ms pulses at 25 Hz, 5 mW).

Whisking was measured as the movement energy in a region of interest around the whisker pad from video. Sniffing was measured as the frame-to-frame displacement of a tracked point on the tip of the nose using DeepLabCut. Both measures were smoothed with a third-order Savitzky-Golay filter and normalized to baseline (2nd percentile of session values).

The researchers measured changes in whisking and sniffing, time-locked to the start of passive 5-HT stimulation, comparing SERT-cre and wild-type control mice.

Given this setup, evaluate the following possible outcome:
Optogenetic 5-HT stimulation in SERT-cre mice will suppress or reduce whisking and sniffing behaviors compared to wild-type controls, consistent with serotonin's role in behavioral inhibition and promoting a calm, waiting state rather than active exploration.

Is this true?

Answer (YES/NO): NO